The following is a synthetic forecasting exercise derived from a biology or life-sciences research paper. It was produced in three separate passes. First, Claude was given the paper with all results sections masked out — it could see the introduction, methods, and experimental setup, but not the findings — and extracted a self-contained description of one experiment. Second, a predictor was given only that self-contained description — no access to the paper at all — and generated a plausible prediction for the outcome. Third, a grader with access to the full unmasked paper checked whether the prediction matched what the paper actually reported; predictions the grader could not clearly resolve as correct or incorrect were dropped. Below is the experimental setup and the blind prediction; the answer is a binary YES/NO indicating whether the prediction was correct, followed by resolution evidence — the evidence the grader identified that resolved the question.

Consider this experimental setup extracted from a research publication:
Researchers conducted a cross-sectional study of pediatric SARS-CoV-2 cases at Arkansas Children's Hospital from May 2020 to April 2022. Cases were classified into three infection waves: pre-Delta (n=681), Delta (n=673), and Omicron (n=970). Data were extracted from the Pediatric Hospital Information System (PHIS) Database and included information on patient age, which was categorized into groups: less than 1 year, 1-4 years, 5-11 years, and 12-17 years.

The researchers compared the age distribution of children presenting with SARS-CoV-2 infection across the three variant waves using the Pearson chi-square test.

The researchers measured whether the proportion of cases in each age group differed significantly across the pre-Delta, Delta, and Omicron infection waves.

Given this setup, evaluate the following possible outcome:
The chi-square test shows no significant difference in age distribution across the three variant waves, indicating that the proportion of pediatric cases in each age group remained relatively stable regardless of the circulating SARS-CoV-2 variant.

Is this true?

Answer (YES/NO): NO